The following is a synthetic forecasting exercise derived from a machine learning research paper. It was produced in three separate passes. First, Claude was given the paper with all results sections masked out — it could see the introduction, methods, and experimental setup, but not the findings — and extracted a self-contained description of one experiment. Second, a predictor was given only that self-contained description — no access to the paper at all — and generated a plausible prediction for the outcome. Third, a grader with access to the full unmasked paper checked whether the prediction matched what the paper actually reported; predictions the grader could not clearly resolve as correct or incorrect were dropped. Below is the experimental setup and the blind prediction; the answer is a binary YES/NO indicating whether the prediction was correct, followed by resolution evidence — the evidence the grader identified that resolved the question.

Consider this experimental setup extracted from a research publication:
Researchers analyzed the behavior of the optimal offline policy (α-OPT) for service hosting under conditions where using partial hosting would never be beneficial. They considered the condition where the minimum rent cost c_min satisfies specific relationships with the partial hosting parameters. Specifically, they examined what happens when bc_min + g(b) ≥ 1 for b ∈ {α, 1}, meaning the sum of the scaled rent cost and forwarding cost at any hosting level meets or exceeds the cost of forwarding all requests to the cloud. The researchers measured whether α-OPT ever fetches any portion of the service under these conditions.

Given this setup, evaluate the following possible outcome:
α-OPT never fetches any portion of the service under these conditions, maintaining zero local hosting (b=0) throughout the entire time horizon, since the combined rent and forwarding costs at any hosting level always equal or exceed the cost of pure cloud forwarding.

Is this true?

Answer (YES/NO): YES